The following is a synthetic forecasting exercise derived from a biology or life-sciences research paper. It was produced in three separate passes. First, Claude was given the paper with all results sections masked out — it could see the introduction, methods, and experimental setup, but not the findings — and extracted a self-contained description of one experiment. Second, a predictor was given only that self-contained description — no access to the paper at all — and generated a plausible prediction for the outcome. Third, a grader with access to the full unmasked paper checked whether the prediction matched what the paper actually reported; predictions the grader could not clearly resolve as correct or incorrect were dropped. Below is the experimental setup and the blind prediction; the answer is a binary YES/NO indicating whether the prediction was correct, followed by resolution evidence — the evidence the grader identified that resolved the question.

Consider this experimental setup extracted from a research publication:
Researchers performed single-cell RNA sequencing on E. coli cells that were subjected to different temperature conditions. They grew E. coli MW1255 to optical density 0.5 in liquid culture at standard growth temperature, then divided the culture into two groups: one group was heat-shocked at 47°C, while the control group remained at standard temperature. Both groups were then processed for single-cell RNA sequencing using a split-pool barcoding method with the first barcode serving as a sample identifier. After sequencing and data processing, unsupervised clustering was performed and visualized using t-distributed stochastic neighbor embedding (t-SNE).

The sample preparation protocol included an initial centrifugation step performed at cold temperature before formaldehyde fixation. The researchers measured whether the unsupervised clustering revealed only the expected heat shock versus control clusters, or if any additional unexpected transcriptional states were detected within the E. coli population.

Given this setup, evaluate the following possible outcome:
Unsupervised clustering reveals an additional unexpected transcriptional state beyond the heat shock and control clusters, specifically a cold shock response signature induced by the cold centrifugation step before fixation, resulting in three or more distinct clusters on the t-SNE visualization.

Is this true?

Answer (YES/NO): YES